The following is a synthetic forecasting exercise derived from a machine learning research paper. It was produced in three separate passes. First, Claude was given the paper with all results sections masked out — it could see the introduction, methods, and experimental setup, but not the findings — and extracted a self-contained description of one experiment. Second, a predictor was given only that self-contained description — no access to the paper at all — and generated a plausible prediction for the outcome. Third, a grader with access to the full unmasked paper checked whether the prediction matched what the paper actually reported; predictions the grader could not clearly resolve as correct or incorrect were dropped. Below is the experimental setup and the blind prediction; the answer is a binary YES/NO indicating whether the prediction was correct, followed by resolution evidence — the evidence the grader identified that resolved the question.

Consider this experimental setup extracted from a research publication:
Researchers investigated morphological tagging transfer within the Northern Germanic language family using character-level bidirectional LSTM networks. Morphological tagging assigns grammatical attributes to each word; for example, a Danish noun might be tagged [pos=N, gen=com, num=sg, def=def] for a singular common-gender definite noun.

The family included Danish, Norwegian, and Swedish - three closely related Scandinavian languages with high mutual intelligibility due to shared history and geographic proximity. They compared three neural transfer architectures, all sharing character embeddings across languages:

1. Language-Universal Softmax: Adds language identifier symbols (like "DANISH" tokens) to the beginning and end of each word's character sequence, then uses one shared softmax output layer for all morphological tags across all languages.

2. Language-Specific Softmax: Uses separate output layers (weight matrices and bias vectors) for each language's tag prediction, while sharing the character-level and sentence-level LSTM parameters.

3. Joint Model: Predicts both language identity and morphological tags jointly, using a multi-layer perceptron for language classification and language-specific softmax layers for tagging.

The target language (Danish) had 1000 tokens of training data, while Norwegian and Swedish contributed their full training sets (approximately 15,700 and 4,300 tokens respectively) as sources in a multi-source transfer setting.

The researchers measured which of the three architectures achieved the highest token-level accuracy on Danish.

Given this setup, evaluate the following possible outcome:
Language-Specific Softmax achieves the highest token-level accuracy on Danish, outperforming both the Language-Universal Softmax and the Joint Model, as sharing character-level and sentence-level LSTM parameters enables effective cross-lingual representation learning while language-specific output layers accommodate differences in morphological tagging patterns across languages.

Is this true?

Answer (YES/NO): YES